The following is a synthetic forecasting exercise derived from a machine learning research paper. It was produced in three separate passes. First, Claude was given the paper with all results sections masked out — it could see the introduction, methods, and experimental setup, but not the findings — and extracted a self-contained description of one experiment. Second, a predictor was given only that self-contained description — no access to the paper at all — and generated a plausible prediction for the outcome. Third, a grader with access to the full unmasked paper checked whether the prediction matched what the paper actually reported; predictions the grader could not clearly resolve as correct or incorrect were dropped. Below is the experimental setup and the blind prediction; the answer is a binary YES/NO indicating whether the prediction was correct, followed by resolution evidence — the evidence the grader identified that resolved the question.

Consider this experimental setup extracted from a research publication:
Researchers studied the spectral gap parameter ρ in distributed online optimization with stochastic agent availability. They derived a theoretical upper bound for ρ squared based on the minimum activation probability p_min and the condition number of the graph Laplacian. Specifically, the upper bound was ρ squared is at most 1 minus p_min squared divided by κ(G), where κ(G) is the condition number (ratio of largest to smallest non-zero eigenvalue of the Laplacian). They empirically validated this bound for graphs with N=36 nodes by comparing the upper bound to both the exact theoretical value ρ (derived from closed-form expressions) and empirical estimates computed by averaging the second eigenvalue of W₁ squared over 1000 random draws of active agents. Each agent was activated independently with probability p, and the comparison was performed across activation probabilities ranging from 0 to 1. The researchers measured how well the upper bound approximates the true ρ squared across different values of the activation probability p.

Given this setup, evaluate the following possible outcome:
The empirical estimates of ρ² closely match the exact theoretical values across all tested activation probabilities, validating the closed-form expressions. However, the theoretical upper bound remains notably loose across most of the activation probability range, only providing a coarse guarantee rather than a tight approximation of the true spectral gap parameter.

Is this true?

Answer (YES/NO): NO